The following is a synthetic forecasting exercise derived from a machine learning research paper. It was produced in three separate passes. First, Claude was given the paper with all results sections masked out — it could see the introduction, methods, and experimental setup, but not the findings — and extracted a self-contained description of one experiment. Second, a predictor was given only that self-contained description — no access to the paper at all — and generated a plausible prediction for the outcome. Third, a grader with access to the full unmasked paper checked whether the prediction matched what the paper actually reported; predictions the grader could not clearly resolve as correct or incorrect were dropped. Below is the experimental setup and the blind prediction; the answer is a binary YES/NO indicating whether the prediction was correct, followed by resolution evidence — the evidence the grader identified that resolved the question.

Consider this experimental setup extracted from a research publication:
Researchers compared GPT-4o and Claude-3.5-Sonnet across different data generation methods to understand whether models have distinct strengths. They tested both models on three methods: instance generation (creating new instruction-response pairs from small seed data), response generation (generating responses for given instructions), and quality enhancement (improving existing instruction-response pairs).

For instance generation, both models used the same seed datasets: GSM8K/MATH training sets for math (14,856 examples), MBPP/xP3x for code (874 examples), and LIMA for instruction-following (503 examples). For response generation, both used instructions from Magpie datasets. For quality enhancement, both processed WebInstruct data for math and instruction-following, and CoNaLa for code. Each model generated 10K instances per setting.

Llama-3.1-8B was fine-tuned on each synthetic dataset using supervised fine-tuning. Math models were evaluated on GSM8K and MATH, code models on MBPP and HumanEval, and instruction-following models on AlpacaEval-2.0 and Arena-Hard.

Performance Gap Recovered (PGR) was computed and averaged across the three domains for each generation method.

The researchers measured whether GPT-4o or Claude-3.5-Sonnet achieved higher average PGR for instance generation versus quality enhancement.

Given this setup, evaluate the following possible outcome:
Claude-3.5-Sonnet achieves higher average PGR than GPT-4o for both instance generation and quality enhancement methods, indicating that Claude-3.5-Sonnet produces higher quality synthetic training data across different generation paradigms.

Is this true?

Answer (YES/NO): NO